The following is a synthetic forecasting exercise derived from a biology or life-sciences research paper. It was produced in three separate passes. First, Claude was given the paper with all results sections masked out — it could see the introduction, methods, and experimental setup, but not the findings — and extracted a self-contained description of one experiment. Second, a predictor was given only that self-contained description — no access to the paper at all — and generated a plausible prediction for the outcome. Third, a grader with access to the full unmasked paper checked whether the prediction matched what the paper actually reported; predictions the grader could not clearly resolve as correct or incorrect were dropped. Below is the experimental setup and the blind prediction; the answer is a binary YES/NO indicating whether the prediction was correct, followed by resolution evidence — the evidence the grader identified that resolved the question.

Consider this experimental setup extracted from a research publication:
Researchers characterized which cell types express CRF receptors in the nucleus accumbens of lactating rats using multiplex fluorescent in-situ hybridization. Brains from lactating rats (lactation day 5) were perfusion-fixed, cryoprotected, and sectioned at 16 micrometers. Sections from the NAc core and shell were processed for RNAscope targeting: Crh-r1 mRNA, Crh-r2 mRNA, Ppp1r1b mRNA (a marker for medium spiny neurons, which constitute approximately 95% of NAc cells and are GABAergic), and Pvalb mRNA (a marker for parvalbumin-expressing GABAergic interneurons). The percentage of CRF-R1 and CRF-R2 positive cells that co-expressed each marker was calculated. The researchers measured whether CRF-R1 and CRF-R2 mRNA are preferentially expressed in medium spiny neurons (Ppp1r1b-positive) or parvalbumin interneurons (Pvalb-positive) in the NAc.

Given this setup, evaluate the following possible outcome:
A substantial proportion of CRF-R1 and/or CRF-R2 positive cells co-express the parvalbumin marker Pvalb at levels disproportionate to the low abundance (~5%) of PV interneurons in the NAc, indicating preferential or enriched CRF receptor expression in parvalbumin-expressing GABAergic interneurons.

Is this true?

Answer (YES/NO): YES